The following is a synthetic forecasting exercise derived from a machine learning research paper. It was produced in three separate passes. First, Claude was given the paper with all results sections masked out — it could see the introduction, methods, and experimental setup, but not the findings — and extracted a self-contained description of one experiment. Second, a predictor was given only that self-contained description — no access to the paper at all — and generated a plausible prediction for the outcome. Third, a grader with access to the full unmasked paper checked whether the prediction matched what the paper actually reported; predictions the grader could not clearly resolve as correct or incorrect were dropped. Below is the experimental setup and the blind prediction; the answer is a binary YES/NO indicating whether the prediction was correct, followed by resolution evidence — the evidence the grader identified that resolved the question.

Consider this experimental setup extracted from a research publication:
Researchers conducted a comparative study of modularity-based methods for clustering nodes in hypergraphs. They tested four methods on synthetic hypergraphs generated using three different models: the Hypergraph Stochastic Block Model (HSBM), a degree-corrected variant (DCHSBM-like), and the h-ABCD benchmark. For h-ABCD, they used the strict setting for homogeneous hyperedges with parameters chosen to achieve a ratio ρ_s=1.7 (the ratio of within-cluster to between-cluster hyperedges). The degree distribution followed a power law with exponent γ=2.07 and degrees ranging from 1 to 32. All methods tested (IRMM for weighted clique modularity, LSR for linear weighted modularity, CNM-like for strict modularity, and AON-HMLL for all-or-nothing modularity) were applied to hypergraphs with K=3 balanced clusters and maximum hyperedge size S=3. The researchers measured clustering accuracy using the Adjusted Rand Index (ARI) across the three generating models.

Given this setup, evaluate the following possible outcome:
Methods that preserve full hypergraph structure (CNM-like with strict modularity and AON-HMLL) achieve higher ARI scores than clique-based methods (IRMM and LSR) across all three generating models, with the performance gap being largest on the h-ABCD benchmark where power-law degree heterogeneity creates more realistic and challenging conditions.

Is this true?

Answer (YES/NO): NO